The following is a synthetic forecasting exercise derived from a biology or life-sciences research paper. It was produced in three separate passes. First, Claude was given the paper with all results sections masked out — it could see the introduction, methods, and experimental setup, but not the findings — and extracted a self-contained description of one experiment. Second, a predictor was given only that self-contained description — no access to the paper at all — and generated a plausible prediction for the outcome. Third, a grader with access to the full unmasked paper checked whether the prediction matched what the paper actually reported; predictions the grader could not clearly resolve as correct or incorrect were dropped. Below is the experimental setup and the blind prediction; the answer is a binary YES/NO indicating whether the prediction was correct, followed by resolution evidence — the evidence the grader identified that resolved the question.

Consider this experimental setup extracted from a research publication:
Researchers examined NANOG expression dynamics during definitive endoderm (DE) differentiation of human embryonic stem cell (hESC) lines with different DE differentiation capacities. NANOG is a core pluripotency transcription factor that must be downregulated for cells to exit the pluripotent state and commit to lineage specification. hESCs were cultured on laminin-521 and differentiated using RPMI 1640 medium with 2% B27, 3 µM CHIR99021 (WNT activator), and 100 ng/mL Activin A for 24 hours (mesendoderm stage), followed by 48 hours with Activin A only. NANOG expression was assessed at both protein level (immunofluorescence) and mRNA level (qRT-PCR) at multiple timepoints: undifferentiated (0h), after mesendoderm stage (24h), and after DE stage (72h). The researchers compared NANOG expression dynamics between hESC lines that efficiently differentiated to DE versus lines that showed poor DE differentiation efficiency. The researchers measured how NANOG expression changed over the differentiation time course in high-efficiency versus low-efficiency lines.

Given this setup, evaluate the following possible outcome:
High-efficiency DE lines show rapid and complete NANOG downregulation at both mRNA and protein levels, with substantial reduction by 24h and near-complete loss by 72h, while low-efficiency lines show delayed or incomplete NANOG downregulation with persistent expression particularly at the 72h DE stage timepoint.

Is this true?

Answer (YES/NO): NO